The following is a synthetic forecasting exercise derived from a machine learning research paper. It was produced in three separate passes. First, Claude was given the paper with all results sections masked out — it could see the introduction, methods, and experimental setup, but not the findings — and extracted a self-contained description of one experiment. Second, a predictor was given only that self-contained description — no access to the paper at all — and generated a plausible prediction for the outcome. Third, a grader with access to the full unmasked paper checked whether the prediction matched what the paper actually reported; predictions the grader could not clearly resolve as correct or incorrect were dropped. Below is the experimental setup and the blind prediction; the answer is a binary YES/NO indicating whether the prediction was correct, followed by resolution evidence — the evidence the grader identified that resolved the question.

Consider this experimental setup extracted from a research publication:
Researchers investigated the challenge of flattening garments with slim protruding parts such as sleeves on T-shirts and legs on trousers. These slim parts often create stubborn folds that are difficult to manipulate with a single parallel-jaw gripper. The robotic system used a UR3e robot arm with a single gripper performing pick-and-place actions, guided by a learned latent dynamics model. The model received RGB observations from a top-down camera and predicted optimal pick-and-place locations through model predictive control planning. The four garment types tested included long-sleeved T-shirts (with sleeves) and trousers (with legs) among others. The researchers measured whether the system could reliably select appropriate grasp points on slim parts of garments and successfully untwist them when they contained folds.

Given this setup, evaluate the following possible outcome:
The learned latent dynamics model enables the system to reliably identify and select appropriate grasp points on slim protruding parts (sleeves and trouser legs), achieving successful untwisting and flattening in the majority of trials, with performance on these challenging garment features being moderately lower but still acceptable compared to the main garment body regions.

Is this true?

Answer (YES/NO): NO